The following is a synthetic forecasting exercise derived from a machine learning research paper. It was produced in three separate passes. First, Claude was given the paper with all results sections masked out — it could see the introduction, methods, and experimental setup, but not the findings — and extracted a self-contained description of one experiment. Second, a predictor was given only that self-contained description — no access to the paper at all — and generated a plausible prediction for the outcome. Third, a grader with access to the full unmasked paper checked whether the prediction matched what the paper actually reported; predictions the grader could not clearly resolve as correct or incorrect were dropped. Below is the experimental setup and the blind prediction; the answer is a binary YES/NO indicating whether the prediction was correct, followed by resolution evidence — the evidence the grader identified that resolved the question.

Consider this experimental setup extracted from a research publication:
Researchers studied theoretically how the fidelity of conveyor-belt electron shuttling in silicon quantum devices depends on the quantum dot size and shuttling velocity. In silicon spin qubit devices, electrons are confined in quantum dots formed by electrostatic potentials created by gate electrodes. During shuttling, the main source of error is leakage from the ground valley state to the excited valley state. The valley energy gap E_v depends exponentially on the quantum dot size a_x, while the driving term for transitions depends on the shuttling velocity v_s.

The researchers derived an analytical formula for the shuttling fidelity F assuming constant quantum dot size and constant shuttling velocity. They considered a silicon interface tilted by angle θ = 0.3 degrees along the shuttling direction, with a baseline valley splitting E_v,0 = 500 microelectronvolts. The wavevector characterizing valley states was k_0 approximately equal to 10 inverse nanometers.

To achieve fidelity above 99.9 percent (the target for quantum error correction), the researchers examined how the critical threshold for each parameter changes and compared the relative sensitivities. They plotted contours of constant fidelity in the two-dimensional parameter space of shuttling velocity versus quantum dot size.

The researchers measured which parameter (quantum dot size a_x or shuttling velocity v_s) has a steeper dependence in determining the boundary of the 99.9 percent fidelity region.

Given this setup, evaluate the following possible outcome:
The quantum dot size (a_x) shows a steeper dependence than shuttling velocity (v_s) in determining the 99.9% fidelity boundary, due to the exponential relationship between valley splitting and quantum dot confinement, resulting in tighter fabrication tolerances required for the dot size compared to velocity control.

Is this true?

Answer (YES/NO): YES